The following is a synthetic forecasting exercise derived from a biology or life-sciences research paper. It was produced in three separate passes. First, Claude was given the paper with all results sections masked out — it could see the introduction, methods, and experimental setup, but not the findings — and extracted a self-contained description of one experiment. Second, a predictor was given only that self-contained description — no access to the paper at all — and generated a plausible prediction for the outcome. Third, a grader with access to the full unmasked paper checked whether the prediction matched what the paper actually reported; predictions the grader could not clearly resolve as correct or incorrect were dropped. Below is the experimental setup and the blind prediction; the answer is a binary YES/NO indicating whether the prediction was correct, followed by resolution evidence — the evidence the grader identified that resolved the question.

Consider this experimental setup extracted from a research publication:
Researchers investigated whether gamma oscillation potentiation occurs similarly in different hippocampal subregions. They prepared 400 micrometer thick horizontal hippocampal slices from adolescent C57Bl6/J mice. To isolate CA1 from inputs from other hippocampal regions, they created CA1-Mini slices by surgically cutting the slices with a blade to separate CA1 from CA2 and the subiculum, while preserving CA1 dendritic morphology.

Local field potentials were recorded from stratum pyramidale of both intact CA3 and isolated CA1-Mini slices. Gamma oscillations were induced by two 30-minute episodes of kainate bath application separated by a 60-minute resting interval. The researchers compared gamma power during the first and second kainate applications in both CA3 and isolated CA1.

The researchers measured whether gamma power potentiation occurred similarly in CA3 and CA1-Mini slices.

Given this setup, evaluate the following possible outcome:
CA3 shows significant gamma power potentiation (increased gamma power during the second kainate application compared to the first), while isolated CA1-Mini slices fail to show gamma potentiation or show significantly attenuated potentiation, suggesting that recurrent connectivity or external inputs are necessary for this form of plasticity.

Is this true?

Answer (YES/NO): NO